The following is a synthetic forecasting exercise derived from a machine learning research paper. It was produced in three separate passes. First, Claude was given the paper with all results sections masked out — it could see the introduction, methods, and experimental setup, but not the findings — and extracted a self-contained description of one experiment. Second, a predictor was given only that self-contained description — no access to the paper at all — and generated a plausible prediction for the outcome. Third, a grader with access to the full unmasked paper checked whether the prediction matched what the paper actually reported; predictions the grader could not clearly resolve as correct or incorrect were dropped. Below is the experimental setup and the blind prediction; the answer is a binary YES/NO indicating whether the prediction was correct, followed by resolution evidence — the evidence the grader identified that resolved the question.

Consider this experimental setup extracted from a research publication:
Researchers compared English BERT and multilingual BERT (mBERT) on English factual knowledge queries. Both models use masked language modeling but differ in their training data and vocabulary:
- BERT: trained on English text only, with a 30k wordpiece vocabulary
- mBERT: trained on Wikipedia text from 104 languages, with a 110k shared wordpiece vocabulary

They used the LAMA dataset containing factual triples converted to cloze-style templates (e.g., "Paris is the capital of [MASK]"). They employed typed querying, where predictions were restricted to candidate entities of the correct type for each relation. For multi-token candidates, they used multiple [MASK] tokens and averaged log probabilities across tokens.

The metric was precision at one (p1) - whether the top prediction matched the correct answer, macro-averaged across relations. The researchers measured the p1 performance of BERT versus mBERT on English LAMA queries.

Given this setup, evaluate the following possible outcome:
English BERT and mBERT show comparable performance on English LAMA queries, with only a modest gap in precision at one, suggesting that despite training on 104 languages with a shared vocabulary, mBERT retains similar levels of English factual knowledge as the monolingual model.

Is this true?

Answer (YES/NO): YES